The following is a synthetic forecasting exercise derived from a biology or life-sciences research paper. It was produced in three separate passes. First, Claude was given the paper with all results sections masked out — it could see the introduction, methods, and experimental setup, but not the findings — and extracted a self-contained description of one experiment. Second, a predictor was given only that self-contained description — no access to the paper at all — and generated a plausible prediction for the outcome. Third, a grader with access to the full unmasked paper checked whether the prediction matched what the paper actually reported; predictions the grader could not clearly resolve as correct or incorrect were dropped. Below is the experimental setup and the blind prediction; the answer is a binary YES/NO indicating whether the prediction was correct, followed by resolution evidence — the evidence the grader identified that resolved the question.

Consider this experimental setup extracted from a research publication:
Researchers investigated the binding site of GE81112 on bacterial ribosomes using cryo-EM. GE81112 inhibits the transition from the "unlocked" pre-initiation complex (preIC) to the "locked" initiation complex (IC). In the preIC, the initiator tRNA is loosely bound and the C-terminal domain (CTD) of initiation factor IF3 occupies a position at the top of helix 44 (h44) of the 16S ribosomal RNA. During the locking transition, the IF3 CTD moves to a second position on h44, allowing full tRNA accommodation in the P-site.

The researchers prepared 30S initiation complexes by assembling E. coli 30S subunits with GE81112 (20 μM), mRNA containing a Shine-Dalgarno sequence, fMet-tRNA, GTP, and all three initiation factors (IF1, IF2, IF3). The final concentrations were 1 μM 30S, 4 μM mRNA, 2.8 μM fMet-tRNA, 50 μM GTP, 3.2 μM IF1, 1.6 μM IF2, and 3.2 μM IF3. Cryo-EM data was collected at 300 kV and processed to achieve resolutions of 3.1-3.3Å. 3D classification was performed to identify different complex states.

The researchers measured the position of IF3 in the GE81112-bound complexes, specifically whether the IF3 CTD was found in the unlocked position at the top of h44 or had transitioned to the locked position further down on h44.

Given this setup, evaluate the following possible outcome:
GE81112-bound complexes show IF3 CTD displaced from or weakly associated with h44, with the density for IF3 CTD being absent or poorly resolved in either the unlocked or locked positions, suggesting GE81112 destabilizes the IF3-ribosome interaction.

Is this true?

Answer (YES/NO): NO